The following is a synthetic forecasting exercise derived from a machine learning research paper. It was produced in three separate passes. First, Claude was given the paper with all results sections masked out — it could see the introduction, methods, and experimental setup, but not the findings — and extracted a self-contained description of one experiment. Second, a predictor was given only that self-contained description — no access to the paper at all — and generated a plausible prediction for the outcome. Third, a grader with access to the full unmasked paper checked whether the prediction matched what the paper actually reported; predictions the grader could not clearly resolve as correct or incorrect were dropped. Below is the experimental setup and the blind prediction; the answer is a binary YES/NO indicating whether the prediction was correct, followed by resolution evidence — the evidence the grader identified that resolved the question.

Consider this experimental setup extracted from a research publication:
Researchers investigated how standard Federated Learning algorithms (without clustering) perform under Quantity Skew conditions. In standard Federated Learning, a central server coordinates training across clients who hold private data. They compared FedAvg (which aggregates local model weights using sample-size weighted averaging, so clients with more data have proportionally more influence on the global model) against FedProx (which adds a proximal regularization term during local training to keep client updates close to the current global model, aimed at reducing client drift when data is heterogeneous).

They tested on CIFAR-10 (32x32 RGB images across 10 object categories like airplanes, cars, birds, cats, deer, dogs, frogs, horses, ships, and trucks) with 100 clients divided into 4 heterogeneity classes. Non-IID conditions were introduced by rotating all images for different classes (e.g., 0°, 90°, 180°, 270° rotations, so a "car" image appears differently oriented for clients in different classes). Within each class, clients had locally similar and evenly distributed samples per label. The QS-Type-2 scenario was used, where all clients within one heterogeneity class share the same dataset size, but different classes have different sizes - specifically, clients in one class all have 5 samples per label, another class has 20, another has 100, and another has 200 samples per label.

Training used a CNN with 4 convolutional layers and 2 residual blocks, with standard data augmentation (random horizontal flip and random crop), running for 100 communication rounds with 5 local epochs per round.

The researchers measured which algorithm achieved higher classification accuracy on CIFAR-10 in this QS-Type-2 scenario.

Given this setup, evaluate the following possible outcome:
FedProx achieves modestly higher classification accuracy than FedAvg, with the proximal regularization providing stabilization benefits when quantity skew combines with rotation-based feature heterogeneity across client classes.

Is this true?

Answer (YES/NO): NO